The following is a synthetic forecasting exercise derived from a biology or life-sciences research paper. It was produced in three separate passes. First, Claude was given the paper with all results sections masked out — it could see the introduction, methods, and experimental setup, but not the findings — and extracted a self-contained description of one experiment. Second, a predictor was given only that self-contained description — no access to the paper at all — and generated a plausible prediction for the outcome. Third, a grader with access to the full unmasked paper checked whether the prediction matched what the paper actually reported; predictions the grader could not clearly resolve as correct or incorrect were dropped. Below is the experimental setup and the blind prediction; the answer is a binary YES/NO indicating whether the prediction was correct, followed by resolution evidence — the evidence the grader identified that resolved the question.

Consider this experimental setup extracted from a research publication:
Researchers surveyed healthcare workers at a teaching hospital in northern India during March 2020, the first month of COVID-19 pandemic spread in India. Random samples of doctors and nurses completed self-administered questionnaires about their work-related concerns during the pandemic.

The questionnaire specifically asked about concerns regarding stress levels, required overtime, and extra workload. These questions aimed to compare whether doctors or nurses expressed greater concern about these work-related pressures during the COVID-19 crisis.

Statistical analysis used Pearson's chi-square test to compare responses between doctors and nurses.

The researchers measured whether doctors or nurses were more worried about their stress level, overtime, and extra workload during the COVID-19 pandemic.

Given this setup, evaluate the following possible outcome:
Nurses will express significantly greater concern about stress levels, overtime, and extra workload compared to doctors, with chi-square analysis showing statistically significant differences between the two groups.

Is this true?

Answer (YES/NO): NO